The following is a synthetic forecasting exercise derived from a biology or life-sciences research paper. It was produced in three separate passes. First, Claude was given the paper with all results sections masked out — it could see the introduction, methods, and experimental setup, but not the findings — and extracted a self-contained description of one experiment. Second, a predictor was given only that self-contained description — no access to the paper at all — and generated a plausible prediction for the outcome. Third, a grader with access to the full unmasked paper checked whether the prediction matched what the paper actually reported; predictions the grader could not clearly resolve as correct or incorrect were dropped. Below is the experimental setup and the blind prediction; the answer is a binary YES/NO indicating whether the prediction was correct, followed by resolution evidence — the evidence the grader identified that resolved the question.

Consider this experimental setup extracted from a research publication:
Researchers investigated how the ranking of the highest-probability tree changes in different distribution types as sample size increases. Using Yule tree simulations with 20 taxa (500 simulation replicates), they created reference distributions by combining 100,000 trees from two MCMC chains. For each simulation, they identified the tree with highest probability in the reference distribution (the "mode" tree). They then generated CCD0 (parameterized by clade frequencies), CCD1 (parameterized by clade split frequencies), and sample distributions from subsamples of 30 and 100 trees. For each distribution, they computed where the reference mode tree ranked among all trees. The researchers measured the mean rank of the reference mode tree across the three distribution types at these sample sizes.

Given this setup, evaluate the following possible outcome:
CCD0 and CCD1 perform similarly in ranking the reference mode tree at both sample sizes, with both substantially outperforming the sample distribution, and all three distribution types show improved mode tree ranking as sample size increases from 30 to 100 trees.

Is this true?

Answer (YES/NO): NO